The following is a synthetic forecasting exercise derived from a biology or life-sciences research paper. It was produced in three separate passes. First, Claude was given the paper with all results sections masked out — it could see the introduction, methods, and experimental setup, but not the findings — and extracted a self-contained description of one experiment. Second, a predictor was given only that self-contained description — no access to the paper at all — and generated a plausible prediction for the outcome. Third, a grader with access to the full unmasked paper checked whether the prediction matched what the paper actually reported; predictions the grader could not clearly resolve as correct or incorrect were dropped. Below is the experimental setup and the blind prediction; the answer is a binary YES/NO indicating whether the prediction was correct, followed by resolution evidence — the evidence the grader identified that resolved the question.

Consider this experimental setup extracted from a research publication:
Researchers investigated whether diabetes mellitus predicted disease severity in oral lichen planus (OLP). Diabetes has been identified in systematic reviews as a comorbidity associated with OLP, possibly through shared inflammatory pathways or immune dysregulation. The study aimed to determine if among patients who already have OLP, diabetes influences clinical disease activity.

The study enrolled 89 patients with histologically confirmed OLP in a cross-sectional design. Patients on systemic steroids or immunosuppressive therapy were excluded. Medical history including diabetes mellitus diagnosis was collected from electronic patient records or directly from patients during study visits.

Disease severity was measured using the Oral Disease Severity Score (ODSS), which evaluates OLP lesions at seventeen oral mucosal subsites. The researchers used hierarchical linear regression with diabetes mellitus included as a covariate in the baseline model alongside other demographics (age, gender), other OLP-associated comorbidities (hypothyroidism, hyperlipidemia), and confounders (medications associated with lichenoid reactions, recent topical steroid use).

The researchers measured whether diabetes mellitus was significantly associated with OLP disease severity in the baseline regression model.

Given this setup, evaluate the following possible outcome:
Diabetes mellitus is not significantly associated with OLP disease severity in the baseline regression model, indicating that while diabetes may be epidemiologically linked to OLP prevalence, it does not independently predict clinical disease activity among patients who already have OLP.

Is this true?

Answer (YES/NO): YES